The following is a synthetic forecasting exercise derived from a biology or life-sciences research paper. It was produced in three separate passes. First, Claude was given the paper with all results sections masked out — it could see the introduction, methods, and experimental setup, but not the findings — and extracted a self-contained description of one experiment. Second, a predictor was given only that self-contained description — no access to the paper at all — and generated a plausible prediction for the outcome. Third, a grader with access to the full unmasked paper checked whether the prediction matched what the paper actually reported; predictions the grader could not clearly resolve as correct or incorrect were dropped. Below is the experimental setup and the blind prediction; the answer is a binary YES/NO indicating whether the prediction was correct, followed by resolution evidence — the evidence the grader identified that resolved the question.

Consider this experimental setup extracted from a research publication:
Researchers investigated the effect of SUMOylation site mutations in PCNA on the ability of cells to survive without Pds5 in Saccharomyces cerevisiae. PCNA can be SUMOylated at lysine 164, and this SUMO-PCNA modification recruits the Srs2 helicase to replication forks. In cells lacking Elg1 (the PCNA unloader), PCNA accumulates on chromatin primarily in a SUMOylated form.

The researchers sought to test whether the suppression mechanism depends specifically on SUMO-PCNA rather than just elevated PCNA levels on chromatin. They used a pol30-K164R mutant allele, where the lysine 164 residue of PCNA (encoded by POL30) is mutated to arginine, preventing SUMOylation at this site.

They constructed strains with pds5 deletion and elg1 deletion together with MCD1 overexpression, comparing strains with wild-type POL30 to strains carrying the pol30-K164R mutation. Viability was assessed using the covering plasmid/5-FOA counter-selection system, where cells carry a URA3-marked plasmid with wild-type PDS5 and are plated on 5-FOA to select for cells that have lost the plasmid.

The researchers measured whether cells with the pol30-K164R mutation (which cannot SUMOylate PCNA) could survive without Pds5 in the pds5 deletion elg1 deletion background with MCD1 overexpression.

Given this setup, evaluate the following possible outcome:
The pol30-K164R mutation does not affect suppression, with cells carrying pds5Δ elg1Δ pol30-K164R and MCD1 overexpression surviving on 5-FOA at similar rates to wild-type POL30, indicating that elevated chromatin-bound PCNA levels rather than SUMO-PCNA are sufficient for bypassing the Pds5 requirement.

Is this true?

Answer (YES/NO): NO